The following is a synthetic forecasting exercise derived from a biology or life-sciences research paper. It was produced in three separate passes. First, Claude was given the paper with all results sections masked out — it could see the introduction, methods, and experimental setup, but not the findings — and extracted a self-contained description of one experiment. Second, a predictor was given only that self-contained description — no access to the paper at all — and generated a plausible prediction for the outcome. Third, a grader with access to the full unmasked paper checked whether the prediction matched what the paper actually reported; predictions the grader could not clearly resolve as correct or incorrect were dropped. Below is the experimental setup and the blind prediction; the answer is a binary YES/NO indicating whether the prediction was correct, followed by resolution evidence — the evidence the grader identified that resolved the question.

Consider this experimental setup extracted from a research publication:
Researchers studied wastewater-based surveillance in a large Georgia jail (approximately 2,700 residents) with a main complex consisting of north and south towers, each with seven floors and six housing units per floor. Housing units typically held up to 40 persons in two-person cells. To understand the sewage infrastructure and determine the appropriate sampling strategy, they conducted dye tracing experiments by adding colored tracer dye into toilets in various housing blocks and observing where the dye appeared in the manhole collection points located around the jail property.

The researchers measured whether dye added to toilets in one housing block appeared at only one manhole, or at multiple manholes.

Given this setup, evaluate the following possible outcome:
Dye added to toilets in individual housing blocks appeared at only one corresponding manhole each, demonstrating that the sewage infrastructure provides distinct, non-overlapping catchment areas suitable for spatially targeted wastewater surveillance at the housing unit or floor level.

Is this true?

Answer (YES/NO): NO